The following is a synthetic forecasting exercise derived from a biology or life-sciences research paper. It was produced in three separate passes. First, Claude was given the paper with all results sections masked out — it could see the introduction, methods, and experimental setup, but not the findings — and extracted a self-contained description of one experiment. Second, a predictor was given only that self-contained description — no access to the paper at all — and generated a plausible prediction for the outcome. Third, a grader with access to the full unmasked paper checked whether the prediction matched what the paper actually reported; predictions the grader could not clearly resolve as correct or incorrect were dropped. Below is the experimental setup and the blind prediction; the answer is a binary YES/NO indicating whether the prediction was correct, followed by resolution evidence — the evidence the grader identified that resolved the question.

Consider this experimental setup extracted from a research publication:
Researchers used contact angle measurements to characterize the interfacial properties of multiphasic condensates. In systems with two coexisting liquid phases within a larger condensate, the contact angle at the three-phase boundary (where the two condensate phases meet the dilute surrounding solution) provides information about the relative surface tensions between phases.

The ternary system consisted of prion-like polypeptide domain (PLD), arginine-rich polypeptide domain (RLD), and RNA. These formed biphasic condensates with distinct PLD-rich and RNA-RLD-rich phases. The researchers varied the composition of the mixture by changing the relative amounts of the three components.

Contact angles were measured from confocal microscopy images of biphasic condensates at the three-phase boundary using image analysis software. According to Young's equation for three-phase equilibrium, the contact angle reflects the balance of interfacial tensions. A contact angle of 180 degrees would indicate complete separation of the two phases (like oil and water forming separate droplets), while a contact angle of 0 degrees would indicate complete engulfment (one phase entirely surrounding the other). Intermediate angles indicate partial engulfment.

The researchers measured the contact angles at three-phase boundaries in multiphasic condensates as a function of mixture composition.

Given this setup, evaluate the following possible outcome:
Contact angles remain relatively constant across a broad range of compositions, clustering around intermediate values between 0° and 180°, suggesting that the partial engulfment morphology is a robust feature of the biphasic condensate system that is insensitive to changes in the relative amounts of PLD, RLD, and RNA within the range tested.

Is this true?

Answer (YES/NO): NO